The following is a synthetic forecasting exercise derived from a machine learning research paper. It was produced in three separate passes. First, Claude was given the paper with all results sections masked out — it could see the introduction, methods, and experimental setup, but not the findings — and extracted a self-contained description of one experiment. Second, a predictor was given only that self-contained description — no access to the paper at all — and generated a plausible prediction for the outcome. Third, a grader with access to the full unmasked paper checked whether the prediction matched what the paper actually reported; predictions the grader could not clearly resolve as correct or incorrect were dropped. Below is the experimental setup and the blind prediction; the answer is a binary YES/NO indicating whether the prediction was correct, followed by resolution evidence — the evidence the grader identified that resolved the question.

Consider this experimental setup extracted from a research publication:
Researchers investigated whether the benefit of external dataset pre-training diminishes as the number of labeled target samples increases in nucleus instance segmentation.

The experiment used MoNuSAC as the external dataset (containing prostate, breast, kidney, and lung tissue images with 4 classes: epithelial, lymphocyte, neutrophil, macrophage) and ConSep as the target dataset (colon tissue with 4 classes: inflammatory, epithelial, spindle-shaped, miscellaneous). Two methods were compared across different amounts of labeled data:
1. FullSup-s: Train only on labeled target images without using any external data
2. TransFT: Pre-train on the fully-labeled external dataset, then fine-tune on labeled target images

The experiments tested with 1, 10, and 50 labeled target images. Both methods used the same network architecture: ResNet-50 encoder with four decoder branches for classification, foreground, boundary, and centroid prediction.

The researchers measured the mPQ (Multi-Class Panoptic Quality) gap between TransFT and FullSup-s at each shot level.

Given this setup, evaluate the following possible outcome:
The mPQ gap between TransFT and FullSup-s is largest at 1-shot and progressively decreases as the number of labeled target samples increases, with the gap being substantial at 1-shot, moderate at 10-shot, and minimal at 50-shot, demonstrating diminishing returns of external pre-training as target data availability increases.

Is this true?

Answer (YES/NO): YES